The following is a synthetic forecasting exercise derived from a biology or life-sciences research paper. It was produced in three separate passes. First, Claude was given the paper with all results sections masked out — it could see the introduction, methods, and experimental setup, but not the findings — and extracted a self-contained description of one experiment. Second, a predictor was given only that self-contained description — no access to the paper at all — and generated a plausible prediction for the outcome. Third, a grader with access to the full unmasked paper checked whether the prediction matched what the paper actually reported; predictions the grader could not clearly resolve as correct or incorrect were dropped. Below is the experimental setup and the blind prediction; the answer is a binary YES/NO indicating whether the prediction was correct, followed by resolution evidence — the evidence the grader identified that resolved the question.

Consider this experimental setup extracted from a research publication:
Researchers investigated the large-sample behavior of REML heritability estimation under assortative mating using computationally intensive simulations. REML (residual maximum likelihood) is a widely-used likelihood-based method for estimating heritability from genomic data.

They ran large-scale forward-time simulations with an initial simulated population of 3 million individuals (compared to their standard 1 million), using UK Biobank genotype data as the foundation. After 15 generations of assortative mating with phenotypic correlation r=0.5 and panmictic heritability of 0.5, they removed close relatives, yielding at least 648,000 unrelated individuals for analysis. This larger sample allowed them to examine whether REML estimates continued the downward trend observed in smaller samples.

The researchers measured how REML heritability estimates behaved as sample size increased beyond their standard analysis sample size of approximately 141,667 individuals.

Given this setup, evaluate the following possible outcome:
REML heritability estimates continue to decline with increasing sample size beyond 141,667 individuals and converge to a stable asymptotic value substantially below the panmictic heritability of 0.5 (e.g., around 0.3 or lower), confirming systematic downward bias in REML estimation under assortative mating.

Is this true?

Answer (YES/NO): NO